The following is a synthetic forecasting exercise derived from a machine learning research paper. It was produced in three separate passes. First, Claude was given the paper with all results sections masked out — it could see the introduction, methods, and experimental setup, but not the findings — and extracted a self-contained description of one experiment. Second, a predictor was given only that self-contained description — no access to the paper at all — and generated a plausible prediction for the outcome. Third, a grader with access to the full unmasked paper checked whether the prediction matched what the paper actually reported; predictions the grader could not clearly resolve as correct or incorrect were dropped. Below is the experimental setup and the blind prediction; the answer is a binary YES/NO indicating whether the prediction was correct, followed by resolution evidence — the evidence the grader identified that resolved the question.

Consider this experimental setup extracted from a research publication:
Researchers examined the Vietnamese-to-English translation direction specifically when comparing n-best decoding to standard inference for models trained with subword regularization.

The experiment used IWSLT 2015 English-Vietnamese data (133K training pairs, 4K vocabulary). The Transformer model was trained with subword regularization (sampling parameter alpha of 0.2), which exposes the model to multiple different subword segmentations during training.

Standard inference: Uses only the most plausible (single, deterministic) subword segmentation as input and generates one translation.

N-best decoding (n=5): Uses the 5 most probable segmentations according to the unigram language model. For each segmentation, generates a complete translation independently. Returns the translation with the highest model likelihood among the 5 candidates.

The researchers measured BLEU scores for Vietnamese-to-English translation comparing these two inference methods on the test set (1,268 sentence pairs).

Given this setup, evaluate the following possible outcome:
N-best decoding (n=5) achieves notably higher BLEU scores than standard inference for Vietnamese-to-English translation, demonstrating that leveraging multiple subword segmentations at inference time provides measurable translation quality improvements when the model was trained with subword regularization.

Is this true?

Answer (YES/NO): NO